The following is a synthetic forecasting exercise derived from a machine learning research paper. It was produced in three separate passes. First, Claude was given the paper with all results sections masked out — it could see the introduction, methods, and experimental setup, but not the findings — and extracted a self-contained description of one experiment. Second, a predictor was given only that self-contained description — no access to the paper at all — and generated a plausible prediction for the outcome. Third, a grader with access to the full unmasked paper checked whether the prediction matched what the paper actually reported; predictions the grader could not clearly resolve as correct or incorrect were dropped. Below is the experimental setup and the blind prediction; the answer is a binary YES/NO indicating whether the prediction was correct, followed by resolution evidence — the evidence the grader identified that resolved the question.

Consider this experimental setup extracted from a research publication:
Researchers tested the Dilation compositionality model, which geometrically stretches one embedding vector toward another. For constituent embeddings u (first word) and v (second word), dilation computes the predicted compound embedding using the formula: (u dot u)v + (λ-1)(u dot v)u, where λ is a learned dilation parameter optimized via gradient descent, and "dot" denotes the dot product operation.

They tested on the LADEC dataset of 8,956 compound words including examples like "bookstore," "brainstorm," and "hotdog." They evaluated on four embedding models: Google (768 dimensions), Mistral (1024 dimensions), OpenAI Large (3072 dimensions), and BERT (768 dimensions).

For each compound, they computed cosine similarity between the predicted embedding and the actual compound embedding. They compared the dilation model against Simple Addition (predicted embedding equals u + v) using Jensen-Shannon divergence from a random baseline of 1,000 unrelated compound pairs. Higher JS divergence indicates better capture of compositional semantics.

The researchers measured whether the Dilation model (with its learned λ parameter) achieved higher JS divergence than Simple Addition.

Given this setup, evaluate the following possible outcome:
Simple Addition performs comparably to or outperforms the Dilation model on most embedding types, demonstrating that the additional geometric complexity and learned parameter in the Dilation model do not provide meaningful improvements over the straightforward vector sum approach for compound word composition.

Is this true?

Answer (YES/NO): YES